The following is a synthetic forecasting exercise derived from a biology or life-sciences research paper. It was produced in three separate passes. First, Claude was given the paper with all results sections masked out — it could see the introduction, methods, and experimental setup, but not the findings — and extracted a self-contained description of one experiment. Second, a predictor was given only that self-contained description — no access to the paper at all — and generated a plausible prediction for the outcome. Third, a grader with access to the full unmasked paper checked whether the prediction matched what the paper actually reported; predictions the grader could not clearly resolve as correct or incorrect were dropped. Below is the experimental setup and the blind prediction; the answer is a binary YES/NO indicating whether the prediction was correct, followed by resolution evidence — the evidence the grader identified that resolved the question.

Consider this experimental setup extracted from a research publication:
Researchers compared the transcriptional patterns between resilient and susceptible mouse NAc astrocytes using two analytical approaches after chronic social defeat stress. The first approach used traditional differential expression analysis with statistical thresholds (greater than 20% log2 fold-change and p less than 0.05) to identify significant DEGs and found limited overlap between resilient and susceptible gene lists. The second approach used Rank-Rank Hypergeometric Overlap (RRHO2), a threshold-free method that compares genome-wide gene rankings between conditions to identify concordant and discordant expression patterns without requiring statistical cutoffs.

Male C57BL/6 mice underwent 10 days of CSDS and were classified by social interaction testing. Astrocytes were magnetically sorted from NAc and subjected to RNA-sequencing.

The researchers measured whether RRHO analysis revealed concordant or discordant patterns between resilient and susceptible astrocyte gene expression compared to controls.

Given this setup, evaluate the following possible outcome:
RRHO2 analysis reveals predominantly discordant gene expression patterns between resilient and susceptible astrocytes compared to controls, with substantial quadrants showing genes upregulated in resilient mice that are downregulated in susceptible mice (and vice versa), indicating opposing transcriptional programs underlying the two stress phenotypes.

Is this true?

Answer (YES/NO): NO